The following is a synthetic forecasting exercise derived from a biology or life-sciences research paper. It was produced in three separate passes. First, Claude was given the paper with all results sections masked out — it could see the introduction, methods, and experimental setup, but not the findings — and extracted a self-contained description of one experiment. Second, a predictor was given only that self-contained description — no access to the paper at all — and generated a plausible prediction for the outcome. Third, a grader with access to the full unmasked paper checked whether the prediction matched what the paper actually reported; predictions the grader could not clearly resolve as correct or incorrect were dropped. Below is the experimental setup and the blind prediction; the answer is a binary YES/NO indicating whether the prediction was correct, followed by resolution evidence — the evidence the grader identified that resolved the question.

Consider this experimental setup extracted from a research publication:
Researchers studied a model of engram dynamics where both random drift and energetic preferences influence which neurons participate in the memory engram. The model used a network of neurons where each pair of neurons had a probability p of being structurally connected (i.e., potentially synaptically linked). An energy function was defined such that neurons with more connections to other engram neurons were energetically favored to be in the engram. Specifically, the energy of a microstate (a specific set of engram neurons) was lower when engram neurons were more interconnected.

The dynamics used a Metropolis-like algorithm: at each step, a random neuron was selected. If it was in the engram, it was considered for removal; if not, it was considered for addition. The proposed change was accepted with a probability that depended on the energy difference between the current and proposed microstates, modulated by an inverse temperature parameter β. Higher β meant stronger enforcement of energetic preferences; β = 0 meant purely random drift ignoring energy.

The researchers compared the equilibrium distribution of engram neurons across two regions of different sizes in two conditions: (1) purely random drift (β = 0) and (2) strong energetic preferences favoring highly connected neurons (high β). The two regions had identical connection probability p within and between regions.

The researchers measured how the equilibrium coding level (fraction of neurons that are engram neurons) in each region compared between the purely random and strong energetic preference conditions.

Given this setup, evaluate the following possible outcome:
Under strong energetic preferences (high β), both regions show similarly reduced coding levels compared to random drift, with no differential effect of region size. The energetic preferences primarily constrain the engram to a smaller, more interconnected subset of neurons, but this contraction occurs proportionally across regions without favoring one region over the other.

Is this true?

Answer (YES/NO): NO